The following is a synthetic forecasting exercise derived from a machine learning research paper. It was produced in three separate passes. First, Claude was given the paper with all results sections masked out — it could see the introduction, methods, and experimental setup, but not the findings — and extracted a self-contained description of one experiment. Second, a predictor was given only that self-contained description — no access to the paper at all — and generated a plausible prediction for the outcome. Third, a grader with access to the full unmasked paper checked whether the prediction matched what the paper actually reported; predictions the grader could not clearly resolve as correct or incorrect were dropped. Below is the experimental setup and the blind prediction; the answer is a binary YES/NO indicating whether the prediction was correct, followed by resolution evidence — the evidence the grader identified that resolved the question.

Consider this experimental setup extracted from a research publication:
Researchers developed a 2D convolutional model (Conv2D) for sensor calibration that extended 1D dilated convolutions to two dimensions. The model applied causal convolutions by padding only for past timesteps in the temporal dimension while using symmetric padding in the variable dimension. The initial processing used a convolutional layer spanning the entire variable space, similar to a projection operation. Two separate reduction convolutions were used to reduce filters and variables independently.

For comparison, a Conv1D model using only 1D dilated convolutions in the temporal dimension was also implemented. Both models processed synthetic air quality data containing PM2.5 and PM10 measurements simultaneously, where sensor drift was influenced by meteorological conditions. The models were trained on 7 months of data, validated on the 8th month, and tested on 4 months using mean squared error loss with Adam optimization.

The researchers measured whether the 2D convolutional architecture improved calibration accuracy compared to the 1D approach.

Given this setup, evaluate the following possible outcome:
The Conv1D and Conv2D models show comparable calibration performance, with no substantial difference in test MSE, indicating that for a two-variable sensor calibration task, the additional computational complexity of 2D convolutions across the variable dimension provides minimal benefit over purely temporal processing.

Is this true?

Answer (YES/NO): NO